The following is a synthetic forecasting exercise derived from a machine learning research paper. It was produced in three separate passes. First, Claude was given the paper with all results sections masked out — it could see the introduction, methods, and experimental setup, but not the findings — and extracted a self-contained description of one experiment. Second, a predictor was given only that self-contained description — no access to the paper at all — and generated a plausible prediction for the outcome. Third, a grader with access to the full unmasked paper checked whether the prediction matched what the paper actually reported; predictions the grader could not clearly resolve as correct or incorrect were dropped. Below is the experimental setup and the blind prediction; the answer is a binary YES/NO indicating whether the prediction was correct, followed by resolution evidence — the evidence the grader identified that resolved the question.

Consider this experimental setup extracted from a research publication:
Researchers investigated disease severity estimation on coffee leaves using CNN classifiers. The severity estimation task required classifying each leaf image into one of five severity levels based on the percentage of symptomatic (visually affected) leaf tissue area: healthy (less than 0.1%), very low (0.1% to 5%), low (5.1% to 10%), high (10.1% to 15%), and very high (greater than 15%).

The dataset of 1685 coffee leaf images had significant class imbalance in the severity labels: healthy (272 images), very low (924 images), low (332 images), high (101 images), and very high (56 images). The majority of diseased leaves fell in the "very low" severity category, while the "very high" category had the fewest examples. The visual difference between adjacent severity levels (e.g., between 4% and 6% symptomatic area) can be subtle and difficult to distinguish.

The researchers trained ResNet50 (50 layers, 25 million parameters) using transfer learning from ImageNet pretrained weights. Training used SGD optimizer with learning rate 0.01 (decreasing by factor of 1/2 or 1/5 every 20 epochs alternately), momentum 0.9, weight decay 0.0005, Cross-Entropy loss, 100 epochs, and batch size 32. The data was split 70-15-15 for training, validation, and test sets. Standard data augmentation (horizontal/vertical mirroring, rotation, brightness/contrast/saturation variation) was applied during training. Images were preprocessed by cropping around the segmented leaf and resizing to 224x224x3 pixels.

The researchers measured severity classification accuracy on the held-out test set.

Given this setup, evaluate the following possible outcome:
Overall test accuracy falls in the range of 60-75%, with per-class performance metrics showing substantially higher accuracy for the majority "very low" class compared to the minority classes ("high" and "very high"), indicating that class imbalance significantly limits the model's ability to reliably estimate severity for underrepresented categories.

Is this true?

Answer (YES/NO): NO